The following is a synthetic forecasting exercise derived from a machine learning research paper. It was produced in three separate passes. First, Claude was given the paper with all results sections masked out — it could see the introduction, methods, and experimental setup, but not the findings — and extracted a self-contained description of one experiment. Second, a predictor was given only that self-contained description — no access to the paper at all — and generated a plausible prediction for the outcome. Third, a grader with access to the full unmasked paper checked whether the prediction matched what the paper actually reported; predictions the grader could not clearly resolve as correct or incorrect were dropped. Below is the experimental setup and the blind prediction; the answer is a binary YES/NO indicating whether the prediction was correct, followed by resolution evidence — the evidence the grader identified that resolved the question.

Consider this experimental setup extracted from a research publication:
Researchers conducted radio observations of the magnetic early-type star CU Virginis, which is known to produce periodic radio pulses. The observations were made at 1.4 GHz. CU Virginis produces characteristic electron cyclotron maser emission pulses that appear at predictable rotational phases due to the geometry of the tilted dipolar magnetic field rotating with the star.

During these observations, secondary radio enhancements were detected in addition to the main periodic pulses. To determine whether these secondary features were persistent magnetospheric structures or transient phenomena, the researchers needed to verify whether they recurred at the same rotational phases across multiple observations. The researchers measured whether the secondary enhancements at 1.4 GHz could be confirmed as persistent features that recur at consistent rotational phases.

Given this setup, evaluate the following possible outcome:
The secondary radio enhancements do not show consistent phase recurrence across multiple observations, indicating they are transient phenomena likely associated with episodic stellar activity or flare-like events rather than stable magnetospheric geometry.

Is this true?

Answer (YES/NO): YES